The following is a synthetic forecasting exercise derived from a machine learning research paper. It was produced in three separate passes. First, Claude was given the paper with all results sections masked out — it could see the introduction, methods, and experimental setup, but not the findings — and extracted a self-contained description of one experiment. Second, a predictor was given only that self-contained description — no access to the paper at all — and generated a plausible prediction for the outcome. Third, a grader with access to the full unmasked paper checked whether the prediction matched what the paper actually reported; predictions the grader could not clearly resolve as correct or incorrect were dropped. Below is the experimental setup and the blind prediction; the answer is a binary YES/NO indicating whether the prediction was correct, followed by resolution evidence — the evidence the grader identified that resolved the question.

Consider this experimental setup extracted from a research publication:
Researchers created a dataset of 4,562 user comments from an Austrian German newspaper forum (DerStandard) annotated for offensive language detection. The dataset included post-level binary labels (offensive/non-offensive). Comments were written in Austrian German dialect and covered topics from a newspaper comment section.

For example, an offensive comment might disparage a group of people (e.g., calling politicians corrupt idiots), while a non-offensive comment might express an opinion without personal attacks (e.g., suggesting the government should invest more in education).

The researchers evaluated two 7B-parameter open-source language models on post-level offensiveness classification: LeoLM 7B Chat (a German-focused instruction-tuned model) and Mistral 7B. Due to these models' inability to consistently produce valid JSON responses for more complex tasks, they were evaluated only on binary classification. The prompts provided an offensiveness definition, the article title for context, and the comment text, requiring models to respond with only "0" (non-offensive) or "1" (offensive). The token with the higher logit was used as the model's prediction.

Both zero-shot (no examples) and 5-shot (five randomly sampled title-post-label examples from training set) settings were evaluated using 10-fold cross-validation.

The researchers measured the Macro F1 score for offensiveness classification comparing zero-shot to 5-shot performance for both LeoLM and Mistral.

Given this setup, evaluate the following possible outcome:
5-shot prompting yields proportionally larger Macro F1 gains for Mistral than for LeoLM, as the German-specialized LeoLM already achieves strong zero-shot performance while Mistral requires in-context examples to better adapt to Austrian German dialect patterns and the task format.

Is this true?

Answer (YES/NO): NO